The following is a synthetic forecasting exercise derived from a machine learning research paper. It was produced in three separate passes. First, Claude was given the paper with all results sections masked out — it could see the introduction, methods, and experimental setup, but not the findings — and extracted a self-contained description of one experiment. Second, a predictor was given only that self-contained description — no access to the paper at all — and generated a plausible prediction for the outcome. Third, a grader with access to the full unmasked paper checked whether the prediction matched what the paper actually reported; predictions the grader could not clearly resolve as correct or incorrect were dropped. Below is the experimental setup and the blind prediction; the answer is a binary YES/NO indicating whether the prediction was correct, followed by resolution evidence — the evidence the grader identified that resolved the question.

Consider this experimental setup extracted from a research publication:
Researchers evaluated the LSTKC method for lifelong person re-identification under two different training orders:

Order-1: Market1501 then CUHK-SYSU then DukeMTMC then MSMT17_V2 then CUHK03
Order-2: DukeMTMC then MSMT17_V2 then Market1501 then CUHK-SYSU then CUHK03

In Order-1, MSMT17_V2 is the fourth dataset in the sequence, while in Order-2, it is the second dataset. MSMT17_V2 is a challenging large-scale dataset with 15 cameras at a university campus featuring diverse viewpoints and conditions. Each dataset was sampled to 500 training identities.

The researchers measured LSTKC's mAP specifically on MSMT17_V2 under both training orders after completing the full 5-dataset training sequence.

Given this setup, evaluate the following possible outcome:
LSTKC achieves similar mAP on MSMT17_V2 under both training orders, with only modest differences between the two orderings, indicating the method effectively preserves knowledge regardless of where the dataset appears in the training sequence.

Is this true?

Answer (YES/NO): NO